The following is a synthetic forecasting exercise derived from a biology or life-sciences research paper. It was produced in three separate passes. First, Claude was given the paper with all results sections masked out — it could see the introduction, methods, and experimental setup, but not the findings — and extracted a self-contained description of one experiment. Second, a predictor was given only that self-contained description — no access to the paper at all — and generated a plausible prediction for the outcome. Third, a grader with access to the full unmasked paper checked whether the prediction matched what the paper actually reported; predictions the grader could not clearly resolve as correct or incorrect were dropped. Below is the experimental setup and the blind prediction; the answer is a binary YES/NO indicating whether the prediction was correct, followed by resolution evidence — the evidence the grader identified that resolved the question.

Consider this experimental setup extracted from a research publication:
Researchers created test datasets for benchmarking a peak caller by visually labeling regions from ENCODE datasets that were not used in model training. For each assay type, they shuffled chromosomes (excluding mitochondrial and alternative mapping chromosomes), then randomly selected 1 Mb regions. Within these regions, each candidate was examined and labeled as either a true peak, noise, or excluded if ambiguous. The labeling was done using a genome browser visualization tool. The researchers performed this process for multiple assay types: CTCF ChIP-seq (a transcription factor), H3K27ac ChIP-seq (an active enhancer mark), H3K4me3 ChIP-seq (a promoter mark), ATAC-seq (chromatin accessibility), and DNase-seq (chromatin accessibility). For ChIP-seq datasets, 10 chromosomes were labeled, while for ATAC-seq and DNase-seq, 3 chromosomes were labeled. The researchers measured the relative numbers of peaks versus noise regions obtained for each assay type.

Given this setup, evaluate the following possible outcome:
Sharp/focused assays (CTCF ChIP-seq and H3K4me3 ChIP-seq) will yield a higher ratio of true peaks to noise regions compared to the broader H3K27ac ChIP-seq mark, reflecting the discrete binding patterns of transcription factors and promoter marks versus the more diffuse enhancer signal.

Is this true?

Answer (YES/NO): NO